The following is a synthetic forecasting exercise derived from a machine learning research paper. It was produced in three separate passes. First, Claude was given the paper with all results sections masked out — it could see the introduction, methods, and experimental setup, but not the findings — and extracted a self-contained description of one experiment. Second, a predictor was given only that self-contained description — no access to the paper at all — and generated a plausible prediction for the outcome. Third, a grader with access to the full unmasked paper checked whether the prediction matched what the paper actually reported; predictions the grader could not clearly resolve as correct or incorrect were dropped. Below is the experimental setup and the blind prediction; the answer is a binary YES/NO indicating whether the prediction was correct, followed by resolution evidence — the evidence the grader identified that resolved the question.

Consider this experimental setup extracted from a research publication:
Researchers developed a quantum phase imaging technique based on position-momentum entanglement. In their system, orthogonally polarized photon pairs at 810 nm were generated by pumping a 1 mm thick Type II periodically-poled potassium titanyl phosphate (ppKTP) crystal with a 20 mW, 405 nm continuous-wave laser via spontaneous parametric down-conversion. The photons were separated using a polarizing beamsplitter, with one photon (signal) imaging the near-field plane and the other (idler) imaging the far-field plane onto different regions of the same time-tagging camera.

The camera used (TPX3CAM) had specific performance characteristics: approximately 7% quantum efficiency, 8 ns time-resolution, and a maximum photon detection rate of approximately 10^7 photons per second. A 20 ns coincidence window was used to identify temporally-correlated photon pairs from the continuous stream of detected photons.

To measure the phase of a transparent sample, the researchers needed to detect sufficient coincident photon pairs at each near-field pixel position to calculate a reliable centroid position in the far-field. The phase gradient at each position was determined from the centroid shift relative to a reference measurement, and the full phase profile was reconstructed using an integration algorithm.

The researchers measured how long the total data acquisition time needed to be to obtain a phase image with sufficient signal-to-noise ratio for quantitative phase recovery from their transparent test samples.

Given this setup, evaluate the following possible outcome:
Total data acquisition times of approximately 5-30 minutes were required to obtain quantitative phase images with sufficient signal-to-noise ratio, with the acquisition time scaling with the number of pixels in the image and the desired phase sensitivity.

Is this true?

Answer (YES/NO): YES